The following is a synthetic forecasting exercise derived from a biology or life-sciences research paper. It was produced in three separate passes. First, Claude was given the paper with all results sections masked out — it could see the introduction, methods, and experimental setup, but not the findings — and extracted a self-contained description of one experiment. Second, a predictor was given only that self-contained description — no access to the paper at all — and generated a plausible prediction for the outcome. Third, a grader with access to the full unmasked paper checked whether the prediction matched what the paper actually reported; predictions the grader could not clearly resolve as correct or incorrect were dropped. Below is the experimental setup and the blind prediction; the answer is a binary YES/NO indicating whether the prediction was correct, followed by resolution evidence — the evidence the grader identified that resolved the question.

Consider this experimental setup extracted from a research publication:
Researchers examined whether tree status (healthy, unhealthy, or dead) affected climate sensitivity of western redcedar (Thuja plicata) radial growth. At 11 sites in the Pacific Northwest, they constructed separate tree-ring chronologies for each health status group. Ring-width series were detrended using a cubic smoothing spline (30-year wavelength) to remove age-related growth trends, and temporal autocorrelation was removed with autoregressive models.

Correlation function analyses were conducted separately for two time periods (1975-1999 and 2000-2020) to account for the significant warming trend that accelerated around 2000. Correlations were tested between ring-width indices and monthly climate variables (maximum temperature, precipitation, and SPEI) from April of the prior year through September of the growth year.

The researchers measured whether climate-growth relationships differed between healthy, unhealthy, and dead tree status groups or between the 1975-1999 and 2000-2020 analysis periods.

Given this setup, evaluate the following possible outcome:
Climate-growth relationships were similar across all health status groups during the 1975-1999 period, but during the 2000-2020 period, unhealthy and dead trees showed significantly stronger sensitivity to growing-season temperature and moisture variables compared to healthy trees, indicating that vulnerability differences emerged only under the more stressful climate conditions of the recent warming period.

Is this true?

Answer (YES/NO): NO